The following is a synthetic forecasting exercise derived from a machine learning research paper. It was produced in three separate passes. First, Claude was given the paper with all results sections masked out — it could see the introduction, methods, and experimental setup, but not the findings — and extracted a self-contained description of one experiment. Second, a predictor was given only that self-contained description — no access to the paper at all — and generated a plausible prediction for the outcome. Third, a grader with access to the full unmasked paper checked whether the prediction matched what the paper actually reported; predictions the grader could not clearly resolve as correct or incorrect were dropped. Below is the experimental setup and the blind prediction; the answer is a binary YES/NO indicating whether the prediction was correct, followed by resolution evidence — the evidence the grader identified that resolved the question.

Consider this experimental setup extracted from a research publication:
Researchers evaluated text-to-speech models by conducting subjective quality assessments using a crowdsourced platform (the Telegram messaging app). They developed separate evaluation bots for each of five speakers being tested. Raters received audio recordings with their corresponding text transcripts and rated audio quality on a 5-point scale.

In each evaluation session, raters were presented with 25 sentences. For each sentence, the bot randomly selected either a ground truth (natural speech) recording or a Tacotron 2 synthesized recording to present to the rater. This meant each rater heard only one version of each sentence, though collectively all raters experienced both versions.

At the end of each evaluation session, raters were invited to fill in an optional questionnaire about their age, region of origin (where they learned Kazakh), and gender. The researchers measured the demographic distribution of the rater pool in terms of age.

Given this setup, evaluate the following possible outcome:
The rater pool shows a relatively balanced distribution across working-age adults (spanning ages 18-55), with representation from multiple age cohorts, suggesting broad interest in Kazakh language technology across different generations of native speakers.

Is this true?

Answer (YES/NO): NO